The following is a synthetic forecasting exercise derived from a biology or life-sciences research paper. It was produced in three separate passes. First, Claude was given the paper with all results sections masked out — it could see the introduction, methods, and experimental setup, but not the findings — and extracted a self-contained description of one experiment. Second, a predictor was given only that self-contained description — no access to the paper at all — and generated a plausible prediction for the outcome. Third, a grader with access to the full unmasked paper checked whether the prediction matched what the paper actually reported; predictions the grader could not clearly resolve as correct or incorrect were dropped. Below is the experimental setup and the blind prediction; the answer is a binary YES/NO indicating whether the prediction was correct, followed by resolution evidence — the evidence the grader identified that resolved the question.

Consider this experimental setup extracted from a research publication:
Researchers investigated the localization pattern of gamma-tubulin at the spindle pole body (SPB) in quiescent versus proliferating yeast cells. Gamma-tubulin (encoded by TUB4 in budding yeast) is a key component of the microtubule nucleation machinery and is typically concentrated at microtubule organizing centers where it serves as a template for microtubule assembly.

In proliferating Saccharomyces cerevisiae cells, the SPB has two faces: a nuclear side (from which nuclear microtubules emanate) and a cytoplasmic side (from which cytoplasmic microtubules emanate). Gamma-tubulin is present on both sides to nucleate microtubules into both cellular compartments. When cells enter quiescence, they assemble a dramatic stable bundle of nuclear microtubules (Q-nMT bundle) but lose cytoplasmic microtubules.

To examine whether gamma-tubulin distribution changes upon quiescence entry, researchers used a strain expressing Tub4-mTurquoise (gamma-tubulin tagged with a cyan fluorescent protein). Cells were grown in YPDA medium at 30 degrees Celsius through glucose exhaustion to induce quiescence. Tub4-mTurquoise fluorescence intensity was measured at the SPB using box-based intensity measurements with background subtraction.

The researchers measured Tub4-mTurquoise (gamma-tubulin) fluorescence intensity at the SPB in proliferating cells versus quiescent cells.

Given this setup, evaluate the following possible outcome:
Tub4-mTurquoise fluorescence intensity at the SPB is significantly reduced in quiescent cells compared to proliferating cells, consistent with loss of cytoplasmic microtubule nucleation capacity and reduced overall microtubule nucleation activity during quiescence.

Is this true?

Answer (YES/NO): NO